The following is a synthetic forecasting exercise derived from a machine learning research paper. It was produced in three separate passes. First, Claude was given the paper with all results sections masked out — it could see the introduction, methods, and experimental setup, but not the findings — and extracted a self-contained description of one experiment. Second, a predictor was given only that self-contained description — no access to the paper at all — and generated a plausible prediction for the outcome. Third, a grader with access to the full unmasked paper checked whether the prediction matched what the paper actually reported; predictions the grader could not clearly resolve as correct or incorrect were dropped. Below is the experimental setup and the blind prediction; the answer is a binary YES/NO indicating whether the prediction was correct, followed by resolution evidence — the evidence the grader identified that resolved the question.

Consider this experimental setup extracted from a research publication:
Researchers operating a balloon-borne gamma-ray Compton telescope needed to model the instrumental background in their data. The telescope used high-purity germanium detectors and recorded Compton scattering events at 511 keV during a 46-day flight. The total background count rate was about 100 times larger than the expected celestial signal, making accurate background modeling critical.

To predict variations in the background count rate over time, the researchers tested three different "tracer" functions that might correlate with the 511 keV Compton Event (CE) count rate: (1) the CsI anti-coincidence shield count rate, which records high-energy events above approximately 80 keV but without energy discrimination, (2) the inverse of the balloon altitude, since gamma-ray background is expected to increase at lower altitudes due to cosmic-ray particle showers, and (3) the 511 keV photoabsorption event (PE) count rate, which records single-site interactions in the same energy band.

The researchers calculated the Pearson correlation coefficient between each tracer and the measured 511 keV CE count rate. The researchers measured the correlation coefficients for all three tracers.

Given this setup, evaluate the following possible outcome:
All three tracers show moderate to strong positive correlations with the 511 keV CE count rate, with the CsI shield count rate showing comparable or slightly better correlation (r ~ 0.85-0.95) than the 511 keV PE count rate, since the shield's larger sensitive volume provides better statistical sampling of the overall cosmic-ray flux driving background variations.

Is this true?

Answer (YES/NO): NO